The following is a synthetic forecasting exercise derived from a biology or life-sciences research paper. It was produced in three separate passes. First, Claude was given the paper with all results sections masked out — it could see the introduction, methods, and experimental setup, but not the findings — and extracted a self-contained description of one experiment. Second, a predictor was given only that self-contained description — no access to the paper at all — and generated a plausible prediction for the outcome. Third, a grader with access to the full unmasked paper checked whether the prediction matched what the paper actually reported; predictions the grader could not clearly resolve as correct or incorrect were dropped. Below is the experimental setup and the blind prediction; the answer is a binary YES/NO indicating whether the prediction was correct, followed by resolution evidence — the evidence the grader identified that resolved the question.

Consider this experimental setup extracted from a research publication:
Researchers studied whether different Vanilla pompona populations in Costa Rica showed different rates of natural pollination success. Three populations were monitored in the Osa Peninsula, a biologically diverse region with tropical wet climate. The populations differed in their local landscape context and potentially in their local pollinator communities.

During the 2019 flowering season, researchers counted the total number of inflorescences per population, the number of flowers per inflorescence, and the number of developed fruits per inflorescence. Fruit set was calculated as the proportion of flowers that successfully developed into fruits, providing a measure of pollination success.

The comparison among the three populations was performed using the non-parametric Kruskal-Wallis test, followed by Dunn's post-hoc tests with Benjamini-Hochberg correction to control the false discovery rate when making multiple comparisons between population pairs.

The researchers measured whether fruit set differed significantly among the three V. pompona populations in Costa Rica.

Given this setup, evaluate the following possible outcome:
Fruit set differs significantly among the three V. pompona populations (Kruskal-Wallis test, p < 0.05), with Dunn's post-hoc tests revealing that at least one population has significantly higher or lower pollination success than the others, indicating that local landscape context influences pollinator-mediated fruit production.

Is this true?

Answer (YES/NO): YES